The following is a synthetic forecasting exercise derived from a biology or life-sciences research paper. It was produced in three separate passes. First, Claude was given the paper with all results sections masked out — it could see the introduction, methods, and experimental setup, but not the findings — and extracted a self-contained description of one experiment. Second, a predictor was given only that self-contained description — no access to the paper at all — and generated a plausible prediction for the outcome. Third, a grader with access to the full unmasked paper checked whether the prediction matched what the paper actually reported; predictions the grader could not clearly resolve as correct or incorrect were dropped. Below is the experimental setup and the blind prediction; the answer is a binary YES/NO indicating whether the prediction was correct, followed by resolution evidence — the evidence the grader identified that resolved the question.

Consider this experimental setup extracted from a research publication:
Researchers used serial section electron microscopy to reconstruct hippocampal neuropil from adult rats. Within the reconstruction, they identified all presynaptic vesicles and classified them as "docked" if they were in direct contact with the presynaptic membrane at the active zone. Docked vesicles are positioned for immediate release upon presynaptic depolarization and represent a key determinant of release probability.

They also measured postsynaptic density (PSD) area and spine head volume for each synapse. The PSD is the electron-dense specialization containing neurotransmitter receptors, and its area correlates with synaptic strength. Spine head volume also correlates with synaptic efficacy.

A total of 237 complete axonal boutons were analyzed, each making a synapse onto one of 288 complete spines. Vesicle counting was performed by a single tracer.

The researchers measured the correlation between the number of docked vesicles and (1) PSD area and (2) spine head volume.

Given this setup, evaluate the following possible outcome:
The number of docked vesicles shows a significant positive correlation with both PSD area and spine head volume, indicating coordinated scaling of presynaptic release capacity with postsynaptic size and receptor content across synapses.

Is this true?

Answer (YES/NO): YES